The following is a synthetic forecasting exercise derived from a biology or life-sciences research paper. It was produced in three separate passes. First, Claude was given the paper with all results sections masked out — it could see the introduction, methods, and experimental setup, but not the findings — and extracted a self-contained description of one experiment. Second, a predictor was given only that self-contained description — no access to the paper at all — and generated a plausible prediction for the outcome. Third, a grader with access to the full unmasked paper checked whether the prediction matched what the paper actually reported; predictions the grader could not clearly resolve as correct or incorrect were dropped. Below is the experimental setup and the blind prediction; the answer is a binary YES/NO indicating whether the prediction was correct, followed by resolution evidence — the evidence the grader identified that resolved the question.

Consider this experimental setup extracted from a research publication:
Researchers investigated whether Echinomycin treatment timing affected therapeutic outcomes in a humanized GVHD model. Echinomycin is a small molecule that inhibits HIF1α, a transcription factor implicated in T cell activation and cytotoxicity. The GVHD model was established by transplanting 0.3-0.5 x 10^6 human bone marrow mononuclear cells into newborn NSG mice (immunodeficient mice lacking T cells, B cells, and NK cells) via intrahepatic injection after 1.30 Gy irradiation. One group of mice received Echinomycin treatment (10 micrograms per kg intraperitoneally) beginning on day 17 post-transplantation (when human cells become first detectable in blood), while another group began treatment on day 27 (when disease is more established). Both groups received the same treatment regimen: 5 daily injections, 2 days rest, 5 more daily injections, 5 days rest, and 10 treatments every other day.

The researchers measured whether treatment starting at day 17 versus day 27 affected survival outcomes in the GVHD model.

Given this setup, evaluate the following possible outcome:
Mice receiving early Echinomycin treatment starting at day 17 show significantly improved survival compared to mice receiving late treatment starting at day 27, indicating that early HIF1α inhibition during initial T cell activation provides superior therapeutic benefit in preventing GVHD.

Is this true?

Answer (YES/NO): NO